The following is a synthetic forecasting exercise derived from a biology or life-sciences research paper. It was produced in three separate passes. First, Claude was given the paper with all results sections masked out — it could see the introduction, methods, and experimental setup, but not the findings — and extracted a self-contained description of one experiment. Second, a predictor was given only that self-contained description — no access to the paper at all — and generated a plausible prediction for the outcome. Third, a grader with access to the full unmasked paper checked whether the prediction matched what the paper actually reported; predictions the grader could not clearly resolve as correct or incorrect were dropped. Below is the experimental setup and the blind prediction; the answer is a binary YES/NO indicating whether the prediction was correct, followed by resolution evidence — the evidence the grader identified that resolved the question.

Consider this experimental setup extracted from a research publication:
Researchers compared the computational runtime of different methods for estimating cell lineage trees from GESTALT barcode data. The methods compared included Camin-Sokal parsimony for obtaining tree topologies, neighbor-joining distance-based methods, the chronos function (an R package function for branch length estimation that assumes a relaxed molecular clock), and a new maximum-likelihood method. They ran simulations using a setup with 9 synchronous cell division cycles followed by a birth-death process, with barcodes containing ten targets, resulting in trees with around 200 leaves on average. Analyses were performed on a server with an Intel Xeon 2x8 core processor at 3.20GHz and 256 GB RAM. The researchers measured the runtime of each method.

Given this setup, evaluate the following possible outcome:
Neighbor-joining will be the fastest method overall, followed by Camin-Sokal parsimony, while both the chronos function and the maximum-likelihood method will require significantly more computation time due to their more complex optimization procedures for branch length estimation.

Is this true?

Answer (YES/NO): NO